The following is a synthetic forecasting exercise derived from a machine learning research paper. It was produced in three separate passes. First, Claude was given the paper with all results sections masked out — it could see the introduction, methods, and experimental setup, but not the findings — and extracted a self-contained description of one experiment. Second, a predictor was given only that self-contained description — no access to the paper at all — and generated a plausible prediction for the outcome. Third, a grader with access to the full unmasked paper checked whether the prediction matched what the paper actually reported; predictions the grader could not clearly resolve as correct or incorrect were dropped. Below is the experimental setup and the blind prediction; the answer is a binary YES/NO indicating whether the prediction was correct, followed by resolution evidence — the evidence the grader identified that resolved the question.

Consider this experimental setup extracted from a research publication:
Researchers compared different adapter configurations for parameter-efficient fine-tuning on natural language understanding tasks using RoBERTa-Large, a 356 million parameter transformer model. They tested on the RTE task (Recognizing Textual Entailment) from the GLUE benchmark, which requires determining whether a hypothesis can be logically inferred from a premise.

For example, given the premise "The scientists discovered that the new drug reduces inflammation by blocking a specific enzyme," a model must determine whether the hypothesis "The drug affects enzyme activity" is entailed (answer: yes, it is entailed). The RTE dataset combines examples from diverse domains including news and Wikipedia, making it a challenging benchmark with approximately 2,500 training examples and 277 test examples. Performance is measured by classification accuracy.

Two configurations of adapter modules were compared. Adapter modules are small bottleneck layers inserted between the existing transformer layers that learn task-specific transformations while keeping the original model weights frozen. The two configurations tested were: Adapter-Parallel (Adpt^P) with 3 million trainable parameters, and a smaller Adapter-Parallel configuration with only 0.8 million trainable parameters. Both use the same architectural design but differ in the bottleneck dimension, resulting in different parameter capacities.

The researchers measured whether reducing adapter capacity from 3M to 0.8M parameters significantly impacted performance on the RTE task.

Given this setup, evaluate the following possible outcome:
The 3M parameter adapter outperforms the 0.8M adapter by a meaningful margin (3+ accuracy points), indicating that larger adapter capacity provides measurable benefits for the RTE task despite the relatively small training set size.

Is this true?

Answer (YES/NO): YES